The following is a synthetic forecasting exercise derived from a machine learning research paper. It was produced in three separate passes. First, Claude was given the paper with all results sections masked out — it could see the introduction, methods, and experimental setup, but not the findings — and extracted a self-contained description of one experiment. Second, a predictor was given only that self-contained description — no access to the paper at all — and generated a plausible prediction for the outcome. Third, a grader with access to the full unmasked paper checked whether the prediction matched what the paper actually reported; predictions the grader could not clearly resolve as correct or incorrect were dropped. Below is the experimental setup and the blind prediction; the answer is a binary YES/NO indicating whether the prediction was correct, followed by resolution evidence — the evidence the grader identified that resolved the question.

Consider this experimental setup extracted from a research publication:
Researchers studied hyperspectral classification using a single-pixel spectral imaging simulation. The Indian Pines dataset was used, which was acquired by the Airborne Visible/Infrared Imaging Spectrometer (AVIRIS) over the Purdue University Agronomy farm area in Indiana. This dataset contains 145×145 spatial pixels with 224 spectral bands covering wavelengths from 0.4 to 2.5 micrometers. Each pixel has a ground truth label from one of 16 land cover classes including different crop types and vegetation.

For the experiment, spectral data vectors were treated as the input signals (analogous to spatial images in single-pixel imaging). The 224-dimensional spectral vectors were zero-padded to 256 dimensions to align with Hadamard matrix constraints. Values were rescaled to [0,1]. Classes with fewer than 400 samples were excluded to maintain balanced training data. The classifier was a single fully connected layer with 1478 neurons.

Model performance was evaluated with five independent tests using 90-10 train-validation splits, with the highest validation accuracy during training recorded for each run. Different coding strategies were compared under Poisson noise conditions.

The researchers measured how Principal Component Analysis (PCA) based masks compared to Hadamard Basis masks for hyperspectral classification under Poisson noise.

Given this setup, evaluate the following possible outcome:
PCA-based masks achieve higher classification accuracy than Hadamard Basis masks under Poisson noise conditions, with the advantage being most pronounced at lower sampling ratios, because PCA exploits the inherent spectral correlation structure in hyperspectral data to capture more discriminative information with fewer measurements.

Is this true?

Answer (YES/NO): NO